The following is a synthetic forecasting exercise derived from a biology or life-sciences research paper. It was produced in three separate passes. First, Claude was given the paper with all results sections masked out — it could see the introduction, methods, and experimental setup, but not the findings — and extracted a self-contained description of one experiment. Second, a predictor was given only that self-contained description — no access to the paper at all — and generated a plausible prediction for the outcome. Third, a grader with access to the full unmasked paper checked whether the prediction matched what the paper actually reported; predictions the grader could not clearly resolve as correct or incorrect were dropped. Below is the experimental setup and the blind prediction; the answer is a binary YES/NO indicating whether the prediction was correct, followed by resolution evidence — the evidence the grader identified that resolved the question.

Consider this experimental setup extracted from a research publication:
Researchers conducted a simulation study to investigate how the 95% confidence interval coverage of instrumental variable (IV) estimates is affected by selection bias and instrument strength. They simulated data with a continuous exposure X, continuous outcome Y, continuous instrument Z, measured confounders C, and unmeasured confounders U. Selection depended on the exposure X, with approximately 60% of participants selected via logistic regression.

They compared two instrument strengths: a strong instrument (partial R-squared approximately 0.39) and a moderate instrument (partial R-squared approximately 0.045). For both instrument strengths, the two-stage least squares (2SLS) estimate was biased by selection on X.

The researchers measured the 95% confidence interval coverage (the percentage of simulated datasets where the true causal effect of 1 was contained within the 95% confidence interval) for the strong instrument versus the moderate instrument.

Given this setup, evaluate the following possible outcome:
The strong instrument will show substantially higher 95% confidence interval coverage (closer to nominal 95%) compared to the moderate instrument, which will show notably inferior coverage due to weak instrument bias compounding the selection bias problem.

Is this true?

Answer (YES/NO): NO